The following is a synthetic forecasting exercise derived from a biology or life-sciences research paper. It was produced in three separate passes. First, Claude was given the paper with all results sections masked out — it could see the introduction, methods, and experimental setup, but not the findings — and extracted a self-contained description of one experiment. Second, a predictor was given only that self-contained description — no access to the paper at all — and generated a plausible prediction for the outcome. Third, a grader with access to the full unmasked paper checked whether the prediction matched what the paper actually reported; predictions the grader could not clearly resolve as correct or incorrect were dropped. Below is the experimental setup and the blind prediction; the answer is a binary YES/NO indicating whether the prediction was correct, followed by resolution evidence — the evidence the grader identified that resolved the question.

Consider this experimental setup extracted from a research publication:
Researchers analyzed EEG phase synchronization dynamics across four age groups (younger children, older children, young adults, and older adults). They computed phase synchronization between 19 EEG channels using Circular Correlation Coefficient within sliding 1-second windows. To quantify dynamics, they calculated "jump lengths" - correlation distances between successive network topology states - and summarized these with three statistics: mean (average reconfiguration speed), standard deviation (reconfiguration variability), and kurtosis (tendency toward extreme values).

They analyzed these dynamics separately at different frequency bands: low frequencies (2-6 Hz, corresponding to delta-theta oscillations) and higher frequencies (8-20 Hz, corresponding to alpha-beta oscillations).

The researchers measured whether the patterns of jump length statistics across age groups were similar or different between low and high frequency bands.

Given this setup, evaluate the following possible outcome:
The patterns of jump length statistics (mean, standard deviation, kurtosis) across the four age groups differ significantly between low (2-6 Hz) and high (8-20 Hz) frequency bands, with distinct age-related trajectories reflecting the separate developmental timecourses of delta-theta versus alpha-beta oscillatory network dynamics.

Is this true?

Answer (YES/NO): YES